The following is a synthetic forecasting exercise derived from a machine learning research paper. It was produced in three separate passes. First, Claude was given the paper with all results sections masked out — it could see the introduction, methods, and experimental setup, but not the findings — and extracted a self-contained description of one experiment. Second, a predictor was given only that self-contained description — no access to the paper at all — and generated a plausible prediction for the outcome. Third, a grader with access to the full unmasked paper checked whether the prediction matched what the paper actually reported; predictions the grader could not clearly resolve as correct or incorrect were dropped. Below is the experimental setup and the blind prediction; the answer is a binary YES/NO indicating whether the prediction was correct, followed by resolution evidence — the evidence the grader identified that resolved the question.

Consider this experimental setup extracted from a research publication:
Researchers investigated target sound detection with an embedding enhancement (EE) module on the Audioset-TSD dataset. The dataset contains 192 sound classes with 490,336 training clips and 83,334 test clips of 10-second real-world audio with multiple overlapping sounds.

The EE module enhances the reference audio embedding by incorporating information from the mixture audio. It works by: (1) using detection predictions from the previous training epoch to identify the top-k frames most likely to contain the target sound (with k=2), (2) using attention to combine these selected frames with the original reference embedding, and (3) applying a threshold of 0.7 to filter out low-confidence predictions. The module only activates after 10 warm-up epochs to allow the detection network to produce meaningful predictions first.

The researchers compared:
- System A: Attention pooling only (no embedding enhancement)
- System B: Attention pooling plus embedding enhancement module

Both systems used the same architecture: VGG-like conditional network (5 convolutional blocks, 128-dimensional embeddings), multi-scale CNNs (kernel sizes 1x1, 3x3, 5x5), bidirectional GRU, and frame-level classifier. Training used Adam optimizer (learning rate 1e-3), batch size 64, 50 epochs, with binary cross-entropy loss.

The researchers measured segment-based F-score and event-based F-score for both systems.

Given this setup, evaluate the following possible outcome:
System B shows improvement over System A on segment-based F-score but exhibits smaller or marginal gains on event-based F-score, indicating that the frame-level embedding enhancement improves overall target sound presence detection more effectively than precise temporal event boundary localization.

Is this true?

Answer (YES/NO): YES